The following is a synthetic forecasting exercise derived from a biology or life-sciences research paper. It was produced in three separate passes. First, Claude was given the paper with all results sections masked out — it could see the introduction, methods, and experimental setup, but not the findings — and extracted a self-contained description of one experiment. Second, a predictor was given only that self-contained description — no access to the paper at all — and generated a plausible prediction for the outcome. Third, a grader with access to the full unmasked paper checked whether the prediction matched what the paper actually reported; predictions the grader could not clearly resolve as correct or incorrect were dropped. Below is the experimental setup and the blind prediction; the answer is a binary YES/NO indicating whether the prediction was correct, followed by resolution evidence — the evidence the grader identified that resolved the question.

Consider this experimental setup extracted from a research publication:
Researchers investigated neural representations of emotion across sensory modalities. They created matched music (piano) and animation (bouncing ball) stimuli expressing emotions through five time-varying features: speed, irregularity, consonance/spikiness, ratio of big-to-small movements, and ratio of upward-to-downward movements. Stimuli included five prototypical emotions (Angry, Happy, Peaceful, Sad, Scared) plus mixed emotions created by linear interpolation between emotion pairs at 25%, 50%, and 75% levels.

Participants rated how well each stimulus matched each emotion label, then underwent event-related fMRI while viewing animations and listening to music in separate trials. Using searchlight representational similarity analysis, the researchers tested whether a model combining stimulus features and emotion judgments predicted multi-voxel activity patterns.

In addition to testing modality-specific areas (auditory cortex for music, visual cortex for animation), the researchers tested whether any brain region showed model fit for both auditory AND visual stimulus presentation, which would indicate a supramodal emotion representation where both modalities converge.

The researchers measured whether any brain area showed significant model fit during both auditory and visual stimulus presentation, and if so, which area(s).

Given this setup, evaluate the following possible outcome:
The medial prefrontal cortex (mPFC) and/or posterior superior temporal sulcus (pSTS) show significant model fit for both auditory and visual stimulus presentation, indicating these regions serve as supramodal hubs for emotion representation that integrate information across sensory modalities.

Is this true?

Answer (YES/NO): NO